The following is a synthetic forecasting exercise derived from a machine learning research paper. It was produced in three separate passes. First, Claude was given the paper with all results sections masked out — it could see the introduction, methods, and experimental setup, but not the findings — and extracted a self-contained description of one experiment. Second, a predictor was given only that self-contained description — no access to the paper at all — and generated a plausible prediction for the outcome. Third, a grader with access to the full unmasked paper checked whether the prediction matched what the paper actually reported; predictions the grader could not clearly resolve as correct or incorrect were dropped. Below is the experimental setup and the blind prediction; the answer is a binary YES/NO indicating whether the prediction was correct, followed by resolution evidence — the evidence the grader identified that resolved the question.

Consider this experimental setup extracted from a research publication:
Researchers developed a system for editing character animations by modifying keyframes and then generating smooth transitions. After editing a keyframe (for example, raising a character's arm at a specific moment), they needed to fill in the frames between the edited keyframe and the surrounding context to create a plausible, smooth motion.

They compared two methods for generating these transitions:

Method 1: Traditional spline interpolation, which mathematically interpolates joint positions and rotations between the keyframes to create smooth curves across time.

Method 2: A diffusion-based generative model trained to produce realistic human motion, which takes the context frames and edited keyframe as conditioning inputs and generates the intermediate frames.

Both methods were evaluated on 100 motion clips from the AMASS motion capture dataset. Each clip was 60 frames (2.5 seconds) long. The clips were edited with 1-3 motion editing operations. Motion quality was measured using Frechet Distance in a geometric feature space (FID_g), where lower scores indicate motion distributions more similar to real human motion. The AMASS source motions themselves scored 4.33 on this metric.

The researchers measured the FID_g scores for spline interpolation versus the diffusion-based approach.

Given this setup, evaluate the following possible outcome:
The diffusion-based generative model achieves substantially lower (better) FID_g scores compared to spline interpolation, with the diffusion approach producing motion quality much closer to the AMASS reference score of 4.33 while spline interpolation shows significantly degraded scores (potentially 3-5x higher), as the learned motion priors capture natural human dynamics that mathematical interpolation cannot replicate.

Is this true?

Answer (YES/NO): NO